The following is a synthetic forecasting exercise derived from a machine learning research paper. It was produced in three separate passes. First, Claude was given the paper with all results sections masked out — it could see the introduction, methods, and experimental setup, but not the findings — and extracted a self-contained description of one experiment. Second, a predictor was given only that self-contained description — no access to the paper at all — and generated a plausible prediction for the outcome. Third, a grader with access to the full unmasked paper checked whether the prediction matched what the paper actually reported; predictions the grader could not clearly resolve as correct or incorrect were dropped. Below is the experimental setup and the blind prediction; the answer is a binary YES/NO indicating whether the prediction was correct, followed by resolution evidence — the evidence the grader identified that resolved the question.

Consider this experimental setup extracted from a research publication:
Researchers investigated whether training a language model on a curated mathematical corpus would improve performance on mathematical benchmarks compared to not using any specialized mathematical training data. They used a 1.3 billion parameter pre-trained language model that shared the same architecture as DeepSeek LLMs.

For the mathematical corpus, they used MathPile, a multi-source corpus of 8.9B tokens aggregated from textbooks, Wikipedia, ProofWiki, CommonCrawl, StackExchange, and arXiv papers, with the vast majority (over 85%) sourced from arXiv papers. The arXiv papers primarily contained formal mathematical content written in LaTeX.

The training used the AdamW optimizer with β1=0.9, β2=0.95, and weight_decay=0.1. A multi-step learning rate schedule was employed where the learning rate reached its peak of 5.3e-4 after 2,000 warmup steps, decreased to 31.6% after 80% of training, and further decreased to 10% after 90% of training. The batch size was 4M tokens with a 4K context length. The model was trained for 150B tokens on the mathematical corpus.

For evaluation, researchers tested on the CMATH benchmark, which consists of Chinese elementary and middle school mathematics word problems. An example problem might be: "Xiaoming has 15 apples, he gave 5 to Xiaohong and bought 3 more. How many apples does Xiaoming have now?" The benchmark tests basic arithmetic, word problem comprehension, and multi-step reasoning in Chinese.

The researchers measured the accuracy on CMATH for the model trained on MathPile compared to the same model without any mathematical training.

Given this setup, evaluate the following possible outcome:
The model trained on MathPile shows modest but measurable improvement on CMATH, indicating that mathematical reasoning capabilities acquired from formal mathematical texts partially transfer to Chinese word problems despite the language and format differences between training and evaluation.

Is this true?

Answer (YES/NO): NO